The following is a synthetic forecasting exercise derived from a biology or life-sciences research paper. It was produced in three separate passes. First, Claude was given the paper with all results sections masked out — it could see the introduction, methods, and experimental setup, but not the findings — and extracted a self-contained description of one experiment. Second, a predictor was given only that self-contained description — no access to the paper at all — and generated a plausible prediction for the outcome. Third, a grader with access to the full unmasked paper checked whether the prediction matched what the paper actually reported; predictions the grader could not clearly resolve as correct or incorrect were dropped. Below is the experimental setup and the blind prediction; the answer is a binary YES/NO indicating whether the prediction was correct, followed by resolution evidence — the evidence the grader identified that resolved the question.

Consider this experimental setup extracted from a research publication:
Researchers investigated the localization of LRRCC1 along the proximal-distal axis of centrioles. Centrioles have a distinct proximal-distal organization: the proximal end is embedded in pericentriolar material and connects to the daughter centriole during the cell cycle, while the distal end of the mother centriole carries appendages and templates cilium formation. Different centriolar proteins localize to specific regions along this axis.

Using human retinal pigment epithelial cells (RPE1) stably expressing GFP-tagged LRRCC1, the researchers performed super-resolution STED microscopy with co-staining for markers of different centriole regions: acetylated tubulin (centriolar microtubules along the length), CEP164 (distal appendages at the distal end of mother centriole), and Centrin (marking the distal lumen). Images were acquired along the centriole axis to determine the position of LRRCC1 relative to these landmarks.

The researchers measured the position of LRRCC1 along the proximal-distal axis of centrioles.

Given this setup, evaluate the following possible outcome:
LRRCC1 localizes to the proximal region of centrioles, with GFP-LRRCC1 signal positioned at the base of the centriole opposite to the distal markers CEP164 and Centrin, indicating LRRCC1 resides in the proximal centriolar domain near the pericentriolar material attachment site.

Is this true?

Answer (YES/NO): NO